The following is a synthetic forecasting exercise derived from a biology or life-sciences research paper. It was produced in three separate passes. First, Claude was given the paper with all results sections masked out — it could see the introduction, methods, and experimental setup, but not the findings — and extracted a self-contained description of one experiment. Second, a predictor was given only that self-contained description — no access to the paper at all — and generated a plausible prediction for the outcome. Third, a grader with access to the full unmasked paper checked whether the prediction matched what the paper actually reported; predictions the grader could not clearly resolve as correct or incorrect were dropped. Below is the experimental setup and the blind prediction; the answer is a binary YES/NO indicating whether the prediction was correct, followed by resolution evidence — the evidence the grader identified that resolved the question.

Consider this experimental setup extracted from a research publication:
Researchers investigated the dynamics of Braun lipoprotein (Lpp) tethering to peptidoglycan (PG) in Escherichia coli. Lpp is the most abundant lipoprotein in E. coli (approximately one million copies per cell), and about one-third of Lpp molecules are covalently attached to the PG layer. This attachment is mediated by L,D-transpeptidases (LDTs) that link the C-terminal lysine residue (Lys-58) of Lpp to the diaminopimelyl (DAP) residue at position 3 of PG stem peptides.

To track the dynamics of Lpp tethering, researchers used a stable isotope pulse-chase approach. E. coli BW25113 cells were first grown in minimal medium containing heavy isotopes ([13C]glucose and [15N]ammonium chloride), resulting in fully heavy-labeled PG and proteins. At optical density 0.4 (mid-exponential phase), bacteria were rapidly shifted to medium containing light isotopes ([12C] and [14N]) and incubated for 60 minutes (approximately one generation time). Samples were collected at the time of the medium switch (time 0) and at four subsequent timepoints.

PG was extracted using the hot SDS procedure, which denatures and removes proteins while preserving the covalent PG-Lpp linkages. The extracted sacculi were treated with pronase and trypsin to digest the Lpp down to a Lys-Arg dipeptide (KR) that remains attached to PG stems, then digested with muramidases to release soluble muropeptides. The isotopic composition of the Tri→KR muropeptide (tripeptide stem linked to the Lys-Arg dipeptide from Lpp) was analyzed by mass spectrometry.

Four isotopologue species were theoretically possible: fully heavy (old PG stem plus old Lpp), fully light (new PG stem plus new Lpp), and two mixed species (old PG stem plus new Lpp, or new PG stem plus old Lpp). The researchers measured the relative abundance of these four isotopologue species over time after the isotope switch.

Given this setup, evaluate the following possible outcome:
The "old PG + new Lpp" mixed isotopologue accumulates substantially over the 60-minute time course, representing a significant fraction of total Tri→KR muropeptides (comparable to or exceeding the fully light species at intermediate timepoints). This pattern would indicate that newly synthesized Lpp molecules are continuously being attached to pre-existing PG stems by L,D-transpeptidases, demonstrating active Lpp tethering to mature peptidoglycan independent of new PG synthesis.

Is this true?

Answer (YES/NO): YES